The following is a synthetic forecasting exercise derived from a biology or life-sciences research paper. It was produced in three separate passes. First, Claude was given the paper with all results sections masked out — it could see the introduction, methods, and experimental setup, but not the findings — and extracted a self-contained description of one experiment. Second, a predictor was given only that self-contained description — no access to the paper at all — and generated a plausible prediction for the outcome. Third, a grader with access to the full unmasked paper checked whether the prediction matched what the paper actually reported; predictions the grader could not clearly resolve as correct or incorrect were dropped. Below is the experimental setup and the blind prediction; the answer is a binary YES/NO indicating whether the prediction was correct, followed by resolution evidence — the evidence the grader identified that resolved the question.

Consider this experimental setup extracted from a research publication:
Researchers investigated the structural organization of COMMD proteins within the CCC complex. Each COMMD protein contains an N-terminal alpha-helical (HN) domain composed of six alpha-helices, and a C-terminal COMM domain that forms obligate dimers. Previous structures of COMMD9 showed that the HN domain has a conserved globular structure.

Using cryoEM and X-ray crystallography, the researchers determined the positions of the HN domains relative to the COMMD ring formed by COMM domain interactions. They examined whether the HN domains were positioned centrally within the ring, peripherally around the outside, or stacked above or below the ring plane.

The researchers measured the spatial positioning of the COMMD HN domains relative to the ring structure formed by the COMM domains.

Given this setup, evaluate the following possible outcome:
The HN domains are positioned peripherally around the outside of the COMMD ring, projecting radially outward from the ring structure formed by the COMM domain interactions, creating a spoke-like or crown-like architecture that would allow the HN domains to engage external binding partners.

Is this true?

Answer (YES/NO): NO